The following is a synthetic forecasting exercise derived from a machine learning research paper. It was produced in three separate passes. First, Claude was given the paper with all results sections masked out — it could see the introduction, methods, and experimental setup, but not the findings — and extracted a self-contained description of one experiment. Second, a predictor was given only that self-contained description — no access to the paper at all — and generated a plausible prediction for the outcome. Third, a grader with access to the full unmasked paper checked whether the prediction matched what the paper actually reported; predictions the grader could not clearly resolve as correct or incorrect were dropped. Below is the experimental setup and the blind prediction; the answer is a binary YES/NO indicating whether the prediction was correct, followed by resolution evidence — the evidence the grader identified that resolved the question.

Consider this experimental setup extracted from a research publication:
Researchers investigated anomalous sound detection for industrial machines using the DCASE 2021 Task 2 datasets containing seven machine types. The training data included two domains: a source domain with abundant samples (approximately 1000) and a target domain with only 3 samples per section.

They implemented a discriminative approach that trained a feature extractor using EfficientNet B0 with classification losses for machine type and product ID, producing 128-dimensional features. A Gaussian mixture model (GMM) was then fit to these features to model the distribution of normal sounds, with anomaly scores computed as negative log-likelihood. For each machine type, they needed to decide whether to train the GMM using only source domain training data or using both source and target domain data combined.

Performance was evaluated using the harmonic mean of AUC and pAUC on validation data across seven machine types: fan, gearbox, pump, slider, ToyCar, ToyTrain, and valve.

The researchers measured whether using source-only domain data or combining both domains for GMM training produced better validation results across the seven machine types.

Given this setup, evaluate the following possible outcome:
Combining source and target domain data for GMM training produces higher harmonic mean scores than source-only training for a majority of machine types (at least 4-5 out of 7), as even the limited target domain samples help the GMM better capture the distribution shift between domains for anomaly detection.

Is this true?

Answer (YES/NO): NO